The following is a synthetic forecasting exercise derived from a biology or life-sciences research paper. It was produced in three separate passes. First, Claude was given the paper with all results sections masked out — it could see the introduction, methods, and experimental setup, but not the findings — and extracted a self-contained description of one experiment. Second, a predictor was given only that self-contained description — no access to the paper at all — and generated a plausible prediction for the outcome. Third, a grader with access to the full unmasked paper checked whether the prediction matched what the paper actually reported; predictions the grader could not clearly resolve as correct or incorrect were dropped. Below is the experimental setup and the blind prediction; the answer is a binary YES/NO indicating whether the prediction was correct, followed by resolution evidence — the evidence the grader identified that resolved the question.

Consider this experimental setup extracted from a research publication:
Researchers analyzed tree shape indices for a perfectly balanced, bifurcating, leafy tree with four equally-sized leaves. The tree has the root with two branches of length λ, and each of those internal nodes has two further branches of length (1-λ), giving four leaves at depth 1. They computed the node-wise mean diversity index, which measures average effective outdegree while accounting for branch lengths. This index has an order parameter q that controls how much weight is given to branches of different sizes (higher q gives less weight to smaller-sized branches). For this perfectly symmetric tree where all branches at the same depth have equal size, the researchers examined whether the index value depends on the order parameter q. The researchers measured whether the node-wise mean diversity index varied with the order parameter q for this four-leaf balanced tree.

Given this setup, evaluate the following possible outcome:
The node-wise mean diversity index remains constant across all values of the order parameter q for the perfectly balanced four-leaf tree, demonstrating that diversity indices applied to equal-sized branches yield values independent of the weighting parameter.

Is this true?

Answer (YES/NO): YES